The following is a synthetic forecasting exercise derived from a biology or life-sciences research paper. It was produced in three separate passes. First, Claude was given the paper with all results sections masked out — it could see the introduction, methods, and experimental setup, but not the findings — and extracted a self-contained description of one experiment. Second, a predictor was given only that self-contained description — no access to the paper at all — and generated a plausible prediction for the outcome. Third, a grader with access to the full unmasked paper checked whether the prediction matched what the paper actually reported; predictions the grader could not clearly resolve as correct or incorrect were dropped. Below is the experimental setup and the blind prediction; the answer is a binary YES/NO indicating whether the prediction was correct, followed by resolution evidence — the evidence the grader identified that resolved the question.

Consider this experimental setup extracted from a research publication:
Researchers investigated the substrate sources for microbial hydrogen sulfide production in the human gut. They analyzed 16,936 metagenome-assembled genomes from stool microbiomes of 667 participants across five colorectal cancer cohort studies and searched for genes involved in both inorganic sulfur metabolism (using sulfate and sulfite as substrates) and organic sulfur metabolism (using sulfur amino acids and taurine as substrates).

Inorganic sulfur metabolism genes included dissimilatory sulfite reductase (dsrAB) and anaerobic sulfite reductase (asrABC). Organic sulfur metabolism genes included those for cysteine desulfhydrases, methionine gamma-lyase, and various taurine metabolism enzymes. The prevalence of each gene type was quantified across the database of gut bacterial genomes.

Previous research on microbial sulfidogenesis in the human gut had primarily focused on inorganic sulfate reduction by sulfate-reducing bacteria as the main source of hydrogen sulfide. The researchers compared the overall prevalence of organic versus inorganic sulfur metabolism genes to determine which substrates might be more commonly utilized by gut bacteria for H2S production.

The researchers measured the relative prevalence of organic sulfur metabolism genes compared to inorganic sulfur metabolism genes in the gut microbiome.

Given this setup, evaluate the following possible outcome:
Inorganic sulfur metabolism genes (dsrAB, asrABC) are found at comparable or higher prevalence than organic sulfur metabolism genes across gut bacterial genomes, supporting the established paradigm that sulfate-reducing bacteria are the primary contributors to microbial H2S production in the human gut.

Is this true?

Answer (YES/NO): NO